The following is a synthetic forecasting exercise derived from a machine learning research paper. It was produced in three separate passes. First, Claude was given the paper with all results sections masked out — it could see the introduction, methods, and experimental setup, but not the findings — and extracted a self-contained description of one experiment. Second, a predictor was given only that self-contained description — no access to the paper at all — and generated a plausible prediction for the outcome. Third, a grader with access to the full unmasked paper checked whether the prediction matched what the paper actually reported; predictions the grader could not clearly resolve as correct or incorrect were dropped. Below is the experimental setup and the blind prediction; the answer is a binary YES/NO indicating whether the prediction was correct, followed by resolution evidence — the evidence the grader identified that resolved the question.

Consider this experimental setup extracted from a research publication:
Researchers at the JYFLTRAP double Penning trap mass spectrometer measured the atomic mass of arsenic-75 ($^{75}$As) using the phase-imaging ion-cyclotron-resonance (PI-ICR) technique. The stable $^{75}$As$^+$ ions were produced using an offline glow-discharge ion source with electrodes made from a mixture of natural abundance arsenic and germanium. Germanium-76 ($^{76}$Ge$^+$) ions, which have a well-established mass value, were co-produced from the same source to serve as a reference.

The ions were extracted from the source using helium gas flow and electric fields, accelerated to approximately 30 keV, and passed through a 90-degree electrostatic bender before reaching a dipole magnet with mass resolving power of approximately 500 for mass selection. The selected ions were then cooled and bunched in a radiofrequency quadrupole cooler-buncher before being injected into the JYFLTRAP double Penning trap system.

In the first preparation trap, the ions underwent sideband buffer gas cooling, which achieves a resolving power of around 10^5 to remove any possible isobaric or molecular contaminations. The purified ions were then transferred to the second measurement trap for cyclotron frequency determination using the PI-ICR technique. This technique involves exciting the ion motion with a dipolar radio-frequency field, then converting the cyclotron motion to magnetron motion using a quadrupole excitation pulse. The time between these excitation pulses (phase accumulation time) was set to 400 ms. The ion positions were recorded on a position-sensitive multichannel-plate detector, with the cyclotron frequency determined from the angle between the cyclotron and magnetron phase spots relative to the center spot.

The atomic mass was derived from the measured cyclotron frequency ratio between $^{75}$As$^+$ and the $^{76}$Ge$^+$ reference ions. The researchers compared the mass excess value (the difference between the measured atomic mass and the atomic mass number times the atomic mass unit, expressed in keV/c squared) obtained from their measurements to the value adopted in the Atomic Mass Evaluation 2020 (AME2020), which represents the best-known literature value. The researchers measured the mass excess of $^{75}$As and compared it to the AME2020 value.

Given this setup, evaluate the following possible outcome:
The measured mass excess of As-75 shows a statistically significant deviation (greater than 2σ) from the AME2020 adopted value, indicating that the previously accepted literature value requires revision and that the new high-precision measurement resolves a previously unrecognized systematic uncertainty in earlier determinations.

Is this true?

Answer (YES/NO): NO